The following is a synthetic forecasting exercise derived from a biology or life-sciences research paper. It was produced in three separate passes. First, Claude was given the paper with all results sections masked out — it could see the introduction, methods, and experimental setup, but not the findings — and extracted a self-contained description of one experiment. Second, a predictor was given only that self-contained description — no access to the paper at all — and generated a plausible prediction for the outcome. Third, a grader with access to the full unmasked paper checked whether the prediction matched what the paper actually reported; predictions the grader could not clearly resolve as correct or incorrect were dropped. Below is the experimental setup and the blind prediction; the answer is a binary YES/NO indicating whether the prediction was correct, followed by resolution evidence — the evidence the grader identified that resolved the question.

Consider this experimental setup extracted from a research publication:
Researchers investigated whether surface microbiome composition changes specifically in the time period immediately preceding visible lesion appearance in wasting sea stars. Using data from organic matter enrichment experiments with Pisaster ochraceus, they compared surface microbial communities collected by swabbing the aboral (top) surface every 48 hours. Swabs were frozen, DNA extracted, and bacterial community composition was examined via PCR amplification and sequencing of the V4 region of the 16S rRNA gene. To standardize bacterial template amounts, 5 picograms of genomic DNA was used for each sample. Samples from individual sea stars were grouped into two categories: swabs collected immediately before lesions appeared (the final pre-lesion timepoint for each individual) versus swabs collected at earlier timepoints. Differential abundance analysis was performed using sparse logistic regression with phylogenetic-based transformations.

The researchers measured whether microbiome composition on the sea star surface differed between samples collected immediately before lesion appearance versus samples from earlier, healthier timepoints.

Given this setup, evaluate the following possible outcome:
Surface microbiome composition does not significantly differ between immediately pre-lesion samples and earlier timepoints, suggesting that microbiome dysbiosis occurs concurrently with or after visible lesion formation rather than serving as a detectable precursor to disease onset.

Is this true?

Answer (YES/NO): NO